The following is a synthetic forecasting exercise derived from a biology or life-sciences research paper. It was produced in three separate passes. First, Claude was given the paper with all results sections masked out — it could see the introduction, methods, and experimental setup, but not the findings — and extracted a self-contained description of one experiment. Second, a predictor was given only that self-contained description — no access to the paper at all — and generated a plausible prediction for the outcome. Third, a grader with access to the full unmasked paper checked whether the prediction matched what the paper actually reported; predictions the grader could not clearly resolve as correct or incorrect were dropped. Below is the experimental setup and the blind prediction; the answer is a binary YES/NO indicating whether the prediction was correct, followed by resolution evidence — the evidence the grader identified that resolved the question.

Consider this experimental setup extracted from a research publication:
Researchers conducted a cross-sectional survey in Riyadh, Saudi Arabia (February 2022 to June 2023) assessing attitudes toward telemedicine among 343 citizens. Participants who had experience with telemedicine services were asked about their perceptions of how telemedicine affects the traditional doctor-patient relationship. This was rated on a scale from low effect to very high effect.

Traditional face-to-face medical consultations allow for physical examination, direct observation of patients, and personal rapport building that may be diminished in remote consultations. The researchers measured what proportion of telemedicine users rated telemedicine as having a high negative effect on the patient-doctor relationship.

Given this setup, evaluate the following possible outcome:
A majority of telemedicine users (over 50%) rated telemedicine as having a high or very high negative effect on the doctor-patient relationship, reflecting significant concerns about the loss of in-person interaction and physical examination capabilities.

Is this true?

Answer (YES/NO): NO